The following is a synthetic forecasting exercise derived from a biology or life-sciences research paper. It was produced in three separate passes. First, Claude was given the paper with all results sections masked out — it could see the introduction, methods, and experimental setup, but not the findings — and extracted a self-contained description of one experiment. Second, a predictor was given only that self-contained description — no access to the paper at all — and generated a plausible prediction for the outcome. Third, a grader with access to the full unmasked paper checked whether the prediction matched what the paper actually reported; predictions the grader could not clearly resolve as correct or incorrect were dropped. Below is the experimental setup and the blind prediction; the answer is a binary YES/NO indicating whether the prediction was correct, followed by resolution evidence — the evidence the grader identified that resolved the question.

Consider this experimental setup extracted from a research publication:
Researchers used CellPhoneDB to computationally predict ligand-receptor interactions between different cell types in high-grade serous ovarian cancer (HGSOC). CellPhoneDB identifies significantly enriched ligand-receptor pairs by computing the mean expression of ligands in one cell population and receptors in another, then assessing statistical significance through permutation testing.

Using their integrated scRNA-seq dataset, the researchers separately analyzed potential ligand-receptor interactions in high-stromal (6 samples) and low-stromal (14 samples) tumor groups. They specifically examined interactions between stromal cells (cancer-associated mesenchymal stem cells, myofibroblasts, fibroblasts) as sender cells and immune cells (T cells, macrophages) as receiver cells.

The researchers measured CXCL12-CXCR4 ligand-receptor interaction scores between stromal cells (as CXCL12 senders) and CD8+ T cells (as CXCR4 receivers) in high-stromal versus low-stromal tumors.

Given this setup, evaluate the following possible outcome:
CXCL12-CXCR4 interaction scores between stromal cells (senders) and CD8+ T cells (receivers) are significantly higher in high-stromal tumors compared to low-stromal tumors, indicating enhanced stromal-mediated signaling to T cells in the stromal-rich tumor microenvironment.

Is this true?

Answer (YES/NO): YES